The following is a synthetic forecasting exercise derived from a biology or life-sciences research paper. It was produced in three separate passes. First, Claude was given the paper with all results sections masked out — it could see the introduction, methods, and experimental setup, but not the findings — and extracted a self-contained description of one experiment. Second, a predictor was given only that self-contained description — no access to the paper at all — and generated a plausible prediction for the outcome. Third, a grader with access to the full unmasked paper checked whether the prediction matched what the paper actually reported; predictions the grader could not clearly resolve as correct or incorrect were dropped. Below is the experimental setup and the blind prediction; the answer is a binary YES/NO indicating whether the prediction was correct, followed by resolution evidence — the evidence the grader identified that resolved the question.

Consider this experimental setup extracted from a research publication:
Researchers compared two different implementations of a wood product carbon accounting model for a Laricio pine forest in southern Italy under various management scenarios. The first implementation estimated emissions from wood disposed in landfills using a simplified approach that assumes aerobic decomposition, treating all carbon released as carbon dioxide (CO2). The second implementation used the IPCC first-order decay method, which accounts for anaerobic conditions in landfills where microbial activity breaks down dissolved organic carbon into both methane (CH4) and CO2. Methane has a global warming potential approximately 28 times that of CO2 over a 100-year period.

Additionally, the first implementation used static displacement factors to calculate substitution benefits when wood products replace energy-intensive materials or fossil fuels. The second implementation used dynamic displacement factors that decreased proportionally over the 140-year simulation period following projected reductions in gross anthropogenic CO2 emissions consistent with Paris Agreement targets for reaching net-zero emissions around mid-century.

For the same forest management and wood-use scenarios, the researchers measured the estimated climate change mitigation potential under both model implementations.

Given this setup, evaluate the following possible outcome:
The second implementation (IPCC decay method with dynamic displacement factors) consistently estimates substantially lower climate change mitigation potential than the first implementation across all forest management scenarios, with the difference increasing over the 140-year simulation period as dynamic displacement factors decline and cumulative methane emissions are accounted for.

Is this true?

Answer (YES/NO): YES